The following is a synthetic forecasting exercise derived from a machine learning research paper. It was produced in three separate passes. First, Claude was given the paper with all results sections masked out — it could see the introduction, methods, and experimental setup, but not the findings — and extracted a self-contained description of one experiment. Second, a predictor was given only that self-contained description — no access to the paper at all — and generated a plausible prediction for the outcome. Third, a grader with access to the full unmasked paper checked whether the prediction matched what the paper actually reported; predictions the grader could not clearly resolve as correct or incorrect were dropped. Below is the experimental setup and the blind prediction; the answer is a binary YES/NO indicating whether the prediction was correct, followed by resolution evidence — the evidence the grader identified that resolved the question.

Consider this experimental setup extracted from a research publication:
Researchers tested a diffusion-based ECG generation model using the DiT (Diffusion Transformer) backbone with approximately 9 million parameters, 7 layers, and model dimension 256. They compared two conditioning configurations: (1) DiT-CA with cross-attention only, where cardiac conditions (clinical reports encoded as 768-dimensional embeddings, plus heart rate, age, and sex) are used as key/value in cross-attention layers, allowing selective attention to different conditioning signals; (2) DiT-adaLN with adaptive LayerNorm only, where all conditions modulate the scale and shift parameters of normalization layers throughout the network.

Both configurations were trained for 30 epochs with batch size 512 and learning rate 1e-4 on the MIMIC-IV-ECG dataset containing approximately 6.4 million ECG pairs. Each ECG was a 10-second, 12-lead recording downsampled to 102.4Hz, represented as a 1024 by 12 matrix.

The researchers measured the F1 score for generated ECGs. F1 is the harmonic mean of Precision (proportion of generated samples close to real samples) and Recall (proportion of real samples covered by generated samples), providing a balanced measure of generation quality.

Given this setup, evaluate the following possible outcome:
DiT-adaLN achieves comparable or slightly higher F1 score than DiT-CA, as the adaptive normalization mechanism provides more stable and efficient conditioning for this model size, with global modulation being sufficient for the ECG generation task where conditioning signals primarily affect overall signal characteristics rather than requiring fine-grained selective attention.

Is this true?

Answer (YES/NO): YES